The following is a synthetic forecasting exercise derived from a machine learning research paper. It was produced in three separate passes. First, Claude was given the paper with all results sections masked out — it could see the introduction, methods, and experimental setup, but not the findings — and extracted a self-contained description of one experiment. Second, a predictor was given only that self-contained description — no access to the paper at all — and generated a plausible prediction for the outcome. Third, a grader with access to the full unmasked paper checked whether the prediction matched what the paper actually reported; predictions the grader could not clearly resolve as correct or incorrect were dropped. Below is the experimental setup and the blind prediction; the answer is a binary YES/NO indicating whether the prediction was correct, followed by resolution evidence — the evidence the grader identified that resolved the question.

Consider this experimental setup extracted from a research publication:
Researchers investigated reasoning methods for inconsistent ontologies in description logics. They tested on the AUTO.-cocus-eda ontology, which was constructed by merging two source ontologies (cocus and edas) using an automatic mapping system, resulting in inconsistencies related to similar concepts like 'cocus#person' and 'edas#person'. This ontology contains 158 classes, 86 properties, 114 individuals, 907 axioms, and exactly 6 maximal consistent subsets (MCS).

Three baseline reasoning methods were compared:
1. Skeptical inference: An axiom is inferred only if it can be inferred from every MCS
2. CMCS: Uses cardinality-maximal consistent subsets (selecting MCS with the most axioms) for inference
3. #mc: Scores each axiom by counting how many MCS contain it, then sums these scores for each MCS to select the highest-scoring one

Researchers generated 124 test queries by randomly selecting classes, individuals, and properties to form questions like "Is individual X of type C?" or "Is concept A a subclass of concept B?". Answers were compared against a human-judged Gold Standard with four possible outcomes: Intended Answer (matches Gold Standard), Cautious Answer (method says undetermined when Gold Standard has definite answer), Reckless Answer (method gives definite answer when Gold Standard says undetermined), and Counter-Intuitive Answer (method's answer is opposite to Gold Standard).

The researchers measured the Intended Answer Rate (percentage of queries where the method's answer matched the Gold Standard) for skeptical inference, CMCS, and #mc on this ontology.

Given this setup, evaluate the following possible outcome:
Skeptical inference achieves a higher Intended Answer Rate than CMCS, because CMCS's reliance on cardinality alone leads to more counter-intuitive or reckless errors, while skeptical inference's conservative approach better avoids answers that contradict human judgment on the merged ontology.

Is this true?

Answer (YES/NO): NO